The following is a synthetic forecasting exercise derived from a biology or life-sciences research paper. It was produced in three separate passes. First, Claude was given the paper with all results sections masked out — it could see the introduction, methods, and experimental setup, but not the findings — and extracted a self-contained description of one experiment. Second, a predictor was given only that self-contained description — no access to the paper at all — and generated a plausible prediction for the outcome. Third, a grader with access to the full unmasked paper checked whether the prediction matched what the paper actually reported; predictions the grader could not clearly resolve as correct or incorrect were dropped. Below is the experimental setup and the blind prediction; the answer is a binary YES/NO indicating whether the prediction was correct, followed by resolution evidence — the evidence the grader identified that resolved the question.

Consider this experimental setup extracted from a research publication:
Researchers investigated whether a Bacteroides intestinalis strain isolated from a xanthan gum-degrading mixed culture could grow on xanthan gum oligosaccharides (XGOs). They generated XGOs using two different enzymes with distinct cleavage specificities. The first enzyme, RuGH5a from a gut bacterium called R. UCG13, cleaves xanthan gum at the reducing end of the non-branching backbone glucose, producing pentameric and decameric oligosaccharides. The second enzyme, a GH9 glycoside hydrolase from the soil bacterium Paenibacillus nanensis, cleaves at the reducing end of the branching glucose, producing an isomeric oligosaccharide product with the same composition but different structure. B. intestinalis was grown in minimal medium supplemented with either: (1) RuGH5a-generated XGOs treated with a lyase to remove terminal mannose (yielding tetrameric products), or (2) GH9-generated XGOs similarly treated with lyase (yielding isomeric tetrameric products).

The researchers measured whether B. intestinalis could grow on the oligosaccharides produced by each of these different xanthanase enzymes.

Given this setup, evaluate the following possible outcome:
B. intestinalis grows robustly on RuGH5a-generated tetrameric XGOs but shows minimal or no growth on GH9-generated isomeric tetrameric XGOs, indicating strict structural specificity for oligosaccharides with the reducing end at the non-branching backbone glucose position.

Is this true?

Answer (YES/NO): YES